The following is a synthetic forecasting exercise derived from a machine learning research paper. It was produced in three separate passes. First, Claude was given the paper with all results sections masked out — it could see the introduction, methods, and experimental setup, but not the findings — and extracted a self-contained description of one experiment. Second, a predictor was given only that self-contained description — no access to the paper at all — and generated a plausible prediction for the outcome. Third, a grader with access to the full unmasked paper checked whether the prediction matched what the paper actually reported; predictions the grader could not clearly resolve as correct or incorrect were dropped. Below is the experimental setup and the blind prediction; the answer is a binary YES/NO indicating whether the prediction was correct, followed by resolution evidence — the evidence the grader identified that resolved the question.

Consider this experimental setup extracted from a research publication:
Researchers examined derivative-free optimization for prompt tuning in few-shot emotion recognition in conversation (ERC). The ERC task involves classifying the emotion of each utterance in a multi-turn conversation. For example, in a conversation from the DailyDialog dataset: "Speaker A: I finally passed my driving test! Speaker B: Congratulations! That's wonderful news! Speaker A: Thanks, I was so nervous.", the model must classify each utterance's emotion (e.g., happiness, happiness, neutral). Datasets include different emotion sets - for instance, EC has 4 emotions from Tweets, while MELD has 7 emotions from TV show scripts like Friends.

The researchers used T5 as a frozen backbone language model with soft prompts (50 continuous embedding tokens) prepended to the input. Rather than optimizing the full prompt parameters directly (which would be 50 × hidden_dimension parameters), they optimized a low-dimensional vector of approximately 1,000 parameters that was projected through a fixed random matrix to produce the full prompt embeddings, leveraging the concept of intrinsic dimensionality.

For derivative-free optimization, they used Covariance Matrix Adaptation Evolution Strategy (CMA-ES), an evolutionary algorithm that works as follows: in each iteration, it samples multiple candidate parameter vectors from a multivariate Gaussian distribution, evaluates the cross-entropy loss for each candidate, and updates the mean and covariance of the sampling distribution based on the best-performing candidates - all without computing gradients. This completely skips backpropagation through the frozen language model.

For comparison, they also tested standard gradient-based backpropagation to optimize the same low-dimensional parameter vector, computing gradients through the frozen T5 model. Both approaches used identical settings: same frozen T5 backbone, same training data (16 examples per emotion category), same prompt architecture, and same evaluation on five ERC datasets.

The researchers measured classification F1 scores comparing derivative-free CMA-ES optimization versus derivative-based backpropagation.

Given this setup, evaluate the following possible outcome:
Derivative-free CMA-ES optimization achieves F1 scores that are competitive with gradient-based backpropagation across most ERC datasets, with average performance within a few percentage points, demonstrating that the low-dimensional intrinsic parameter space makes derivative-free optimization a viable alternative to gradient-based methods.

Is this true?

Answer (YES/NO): YES